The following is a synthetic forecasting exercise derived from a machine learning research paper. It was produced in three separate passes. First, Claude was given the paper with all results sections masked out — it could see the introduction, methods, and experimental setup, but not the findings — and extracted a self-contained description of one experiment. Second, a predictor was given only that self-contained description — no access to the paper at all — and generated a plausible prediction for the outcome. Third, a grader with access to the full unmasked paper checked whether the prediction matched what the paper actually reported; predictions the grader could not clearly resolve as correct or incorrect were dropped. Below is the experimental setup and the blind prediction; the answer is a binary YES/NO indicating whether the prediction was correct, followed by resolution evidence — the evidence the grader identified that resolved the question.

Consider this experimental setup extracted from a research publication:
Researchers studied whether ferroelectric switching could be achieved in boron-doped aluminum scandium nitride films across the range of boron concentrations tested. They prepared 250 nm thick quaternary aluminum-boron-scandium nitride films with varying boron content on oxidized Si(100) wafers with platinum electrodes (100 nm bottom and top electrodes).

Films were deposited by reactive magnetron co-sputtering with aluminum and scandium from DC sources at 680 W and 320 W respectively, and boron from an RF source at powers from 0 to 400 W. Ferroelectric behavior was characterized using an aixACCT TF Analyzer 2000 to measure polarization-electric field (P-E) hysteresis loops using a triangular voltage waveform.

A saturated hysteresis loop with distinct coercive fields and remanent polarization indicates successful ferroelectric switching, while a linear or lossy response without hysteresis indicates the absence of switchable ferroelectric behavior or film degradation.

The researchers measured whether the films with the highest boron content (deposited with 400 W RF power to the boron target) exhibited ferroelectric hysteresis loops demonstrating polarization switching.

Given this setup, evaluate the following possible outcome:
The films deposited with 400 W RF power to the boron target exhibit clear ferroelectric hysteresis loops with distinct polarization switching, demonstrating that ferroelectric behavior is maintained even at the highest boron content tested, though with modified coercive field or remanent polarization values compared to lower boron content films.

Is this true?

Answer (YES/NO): YES